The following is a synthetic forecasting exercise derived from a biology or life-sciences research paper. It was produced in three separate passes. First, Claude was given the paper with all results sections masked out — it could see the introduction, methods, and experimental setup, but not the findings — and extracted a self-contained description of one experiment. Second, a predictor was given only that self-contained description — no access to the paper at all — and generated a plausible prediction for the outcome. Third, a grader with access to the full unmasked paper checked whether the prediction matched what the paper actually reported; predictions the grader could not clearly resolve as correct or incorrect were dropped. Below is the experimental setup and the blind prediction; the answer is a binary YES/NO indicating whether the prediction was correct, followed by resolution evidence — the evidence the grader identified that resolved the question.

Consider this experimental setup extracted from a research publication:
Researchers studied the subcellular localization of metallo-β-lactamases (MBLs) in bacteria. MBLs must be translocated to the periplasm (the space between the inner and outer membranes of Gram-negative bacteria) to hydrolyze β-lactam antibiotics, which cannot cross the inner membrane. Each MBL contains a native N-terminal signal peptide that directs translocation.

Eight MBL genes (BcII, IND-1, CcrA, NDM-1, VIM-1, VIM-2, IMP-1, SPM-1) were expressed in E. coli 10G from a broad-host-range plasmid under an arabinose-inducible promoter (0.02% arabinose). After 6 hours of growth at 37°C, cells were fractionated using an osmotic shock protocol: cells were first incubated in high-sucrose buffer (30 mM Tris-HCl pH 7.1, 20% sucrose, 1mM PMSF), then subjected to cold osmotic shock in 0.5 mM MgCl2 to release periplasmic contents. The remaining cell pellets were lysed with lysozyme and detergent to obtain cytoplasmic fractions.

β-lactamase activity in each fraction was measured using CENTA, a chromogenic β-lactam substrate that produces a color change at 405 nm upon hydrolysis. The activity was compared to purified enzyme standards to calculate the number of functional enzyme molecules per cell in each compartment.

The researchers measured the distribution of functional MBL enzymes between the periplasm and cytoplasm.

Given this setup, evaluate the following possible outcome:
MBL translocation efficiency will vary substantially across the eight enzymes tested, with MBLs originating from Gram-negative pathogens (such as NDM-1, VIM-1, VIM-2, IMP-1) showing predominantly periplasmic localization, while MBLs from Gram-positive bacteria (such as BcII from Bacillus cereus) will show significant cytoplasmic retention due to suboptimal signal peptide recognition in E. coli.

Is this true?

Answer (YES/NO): NO